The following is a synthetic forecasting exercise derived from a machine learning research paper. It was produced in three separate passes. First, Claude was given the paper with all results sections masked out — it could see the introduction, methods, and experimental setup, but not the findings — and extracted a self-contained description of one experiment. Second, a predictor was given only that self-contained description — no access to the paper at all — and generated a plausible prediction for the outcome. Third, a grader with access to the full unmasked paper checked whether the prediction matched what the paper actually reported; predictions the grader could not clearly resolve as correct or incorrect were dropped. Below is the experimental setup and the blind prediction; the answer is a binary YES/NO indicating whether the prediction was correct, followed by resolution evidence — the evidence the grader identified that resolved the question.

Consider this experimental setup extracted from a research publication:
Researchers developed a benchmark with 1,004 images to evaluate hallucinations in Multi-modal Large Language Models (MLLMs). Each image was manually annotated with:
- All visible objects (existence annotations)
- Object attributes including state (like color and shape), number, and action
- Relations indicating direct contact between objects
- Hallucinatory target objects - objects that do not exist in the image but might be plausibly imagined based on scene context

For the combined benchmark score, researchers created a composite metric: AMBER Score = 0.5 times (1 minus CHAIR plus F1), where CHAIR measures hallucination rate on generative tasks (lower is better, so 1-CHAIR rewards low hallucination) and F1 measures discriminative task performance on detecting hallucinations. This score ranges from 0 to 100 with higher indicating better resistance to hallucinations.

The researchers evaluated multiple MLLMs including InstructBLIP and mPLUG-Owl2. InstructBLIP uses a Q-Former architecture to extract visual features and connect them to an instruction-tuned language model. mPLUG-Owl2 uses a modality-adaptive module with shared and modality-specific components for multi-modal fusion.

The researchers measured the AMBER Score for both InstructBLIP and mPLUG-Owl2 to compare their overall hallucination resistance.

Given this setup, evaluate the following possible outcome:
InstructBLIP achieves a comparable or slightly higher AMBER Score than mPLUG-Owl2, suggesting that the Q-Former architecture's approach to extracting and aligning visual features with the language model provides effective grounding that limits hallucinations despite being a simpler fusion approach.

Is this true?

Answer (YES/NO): YES